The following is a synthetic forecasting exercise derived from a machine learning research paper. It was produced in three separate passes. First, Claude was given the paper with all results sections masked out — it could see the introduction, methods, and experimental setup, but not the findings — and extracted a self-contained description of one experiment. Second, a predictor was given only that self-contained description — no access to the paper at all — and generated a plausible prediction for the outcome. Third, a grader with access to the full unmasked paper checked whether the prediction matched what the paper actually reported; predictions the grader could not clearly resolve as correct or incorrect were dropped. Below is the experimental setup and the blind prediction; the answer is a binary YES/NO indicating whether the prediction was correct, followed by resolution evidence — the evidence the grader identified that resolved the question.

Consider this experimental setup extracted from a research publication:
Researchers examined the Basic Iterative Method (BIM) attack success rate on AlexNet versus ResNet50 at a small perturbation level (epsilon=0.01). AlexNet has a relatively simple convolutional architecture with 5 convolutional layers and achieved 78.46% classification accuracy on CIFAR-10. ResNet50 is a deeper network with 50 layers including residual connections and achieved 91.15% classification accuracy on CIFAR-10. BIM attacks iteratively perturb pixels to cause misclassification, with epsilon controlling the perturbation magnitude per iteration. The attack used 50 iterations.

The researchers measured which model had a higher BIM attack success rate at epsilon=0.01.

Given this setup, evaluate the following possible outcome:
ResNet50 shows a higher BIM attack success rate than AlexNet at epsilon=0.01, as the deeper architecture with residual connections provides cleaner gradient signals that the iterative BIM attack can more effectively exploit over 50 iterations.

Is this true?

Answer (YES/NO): NO